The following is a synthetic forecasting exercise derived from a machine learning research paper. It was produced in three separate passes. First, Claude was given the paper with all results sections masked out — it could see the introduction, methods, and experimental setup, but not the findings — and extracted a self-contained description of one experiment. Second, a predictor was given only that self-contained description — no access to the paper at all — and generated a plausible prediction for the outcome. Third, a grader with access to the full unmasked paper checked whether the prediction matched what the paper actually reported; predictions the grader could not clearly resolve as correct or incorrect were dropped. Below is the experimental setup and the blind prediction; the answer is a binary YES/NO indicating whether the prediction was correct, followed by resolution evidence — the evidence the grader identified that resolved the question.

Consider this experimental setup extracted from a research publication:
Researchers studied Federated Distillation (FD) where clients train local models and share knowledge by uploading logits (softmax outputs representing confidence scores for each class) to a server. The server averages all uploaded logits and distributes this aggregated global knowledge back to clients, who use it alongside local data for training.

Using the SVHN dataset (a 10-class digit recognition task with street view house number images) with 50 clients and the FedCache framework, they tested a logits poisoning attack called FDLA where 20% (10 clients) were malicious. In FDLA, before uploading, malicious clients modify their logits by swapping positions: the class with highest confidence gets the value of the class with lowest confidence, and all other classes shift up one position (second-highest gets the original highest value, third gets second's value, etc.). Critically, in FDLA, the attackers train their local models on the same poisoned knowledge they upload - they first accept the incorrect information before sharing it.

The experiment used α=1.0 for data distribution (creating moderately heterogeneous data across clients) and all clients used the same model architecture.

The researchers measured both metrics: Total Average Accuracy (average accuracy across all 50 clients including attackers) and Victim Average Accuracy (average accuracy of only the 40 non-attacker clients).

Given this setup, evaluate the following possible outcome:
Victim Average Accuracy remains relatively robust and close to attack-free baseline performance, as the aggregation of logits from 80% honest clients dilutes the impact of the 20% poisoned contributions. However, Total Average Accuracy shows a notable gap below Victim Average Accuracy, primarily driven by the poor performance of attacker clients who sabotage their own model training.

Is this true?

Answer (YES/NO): YES